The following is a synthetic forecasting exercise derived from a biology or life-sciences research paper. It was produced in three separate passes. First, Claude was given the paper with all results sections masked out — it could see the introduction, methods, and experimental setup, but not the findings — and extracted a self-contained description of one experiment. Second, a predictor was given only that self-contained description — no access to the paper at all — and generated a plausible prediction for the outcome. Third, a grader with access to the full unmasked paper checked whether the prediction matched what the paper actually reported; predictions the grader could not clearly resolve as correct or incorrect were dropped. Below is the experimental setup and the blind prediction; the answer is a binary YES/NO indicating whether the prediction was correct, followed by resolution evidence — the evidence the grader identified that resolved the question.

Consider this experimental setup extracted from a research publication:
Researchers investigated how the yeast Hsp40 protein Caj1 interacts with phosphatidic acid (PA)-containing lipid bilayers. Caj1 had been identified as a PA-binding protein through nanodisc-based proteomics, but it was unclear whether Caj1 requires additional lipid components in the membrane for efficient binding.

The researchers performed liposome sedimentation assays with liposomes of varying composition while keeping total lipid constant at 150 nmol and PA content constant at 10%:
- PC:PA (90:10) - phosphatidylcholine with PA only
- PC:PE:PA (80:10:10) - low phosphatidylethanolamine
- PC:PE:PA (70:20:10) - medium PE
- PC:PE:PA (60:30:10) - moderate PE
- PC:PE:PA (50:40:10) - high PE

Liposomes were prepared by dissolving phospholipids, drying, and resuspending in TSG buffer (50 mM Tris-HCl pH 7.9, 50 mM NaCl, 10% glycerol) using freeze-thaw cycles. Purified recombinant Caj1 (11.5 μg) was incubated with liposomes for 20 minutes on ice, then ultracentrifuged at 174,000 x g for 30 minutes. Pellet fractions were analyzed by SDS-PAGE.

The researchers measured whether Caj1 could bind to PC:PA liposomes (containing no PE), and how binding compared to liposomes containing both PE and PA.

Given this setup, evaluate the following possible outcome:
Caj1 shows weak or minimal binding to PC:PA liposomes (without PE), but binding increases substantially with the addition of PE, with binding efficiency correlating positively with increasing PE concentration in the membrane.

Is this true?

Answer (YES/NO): YES